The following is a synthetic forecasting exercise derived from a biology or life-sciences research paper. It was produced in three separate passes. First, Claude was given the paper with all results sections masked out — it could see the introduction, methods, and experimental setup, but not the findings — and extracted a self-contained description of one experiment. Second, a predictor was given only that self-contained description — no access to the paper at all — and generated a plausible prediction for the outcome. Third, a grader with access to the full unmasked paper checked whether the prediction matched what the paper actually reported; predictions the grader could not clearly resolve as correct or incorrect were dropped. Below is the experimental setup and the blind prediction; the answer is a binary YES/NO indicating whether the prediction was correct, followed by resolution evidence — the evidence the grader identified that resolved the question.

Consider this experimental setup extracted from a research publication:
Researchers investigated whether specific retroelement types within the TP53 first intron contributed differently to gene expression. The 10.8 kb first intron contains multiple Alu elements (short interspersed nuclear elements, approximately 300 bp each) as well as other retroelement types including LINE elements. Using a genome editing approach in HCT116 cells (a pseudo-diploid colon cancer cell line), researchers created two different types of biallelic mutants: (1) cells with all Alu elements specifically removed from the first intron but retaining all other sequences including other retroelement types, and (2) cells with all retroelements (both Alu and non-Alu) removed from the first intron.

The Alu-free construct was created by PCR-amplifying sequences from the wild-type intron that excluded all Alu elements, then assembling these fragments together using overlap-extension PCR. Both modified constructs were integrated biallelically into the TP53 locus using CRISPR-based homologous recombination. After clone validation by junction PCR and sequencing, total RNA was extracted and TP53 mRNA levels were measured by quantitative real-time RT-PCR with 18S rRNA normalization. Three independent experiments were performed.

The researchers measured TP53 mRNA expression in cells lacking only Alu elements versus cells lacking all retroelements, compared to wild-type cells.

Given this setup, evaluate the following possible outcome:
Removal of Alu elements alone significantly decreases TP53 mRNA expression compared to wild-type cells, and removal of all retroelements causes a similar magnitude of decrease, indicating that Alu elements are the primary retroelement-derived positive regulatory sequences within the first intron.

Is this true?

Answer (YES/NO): NO